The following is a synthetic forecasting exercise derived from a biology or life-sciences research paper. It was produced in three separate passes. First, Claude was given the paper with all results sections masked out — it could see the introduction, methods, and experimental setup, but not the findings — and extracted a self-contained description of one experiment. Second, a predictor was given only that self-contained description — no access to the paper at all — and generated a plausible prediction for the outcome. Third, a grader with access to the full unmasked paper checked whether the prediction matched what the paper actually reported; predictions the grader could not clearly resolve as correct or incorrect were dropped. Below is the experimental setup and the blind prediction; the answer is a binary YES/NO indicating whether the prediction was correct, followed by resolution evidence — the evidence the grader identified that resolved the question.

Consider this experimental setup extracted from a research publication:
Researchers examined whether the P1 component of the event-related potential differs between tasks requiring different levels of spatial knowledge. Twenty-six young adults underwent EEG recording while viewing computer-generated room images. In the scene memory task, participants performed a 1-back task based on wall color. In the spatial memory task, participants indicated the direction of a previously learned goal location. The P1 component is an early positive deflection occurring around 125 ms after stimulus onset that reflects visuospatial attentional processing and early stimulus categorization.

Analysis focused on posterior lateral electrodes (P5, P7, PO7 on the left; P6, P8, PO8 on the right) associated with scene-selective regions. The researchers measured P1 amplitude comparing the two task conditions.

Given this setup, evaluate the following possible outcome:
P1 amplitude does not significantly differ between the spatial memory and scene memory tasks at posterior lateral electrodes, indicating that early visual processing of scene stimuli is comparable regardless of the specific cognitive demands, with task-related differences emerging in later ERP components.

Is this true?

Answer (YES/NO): YES